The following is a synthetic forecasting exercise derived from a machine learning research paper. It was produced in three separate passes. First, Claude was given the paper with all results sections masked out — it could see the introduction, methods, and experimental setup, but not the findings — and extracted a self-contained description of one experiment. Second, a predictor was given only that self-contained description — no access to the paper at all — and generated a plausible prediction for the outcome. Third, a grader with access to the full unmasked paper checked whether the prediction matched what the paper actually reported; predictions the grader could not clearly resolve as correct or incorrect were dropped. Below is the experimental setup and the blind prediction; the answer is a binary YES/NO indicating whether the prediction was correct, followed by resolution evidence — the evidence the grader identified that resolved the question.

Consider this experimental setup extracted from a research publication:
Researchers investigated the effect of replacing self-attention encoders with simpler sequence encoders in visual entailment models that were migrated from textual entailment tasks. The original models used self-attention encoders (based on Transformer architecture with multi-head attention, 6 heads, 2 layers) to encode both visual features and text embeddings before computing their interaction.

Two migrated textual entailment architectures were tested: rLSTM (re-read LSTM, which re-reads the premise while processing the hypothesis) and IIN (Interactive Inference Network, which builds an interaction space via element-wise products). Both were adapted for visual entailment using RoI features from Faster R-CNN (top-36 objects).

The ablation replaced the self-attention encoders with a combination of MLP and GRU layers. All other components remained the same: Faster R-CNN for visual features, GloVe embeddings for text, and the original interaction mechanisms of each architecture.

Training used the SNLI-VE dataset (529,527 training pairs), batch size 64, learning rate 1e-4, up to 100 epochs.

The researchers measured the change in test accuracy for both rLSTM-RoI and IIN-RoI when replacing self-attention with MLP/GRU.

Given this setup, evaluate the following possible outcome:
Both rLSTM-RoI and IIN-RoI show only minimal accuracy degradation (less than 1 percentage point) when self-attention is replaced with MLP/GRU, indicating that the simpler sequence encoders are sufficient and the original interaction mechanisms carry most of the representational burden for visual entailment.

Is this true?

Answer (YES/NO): NO